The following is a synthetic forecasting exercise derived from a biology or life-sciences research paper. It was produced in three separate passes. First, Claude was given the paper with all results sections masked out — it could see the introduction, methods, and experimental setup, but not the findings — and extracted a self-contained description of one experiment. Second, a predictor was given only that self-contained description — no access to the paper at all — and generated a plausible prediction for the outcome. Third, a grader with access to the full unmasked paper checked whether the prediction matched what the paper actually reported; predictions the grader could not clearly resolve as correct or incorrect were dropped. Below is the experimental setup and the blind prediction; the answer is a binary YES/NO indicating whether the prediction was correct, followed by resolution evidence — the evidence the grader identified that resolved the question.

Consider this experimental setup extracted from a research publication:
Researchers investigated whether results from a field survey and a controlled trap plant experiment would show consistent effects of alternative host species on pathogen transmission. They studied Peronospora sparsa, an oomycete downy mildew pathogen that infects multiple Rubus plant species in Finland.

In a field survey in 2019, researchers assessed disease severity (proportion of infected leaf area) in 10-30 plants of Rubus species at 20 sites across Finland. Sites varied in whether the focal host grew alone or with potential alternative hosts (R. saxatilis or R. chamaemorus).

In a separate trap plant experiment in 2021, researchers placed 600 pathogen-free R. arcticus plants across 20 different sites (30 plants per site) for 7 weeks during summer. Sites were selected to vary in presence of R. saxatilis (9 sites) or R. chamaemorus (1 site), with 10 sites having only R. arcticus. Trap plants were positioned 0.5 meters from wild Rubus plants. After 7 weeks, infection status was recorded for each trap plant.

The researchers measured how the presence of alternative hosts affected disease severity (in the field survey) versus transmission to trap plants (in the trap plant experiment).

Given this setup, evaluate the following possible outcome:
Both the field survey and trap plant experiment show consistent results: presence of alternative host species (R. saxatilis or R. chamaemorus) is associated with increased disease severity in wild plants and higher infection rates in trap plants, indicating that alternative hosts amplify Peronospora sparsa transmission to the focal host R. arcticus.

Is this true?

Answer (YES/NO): NO